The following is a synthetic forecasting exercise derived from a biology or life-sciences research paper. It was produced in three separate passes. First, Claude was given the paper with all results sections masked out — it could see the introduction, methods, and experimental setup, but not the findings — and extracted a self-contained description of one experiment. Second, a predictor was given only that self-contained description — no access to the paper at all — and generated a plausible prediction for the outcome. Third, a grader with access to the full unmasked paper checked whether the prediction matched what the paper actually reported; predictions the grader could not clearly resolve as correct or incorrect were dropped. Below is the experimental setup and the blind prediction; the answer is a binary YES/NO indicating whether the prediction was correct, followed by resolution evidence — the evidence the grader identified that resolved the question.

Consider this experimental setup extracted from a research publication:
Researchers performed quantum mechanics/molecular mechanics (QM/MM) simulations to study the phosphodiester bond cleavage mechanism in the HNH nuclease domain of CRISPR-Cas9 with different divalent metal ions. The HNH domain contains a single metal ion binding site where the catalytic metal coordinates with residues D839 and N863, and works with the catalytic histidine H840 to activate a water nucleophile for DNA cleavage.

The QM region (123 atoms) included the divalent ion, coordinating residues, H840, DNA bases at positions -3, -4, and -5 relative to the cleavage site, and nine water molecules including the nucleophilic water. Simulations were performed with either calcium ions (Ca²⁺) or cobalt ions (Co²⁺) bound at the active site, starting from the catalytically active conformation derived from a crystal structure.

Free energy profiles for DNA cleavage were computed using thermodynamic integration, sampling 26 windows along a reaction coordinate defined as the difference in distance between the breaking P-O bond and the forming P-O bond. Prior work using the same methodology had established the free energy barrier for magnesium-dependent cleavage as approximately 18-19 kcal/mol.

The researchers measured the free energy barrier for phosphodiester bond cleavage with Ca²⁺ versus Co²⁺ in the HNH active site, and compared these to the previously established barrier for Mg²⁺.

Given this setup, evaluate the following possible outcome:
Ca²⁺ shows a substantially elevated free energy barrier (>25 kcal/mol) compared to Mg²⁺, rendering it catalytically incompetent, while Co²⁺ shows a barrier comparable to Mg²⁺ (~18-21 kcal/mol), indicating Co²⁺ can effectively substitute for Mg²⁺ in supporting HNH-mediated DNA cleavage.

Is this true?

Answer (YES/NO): NO